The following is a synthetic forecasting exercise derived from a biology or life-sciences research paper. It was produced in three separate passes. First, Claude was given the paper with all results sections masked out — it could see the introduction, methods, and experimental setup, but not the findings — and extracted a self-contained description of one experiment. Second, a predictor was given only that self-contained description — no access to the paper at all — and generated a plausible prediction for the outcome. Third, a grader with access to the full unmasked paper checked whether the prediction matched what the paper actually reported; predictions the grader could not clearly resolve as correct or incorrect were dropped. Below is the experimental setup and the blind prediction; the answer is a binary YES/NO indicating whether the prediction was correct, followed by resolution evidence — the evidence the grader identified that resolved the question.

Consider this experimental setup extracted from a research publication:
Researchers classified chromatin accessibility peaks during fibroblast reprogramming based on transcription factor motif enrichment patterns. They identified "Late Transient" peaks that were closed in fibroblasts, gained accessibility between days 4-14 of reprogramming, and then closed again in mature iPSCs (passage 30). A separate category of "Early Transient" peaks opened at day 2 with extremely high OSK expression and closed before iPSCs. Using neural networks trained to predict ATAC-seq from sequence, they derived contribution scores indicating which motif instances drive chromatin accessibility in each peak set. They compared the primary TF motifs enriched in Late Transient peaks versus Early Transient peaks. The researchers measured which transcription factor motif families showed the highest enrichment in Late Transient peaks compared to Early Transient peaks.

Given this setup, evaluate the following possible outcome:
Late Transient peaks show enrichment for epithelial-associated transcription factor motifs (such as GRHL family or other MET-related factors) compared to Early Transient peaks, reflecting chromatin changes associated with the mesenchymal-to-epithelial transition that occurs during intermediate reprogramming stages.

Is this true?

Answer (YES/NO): NO